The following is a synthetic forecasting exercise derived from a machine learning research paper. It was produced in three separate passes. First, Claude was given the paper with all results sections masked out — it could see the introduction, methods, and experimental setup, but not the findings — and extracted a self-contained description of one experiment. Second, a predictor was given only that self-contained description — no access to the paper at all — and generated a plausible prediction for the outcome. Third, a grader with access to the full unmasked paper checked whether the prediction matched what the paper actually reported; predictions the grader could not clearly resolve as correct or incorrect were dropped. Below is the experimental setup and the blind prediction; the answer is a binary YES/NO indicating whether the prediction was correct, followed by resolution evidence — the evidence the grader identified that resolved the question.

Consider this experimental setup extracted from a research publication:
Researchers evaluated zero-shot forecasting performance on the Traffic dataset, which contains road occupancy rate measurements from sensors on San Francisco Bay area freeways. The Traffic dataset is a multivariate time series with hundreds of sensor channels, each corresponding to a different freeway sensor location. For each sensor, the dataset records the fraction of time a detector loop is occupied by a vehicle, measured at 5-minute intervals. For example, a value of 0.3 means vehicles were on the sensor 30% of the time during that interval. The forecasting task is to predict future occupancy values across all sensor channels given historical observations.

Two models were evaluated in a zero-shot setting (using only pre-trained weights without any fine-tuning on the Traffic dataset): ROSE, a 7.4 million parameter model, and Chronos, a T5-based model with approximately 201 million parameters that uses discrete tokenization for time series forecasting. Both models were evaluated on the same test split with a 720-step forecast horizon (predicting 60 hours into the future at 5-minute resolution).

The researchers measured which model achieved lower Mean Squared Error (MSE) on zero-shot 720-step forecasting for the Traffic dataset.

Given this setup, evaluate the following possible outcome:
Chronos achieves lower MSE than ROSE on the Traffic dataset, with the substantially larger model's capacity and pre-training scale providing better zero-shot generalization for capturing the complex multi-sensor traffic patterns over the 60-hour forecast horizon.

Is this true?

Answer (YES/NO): NO